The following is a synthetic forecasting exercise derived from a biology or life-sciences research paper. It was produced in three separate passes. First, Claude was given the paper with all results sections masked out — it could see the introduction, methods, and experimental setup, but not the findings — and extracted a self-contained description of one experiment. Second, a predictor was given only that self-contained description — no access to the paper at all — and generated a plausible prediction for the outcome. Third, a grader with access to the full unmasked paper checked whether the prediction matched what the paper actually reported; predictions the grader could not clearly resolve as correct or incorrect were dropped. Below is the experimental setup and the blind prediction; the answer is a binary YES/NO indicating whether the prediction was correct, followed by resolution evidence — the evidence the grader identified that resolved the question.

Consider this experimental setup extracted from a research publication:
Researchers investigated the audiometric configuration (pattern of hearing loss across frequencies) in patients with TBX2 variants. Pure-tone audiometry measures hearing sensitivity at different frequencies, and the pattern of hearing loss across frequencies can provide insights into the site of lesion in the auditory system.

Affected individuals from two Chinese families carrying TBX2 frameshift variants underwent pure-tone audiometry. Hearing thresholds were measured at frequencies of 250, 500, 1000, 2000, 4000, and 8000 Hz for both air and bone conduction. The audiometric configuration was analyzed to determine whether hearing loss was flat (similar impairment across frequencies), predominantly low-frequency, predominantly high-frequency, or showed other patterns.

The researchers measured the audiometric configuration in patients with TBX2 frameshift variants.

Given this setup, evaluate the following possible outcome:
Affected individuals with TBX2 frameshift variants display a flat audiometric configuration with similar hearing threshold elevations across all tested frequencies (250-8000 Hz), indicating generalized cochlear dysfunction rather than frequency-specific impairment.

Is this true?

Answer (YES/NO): NO